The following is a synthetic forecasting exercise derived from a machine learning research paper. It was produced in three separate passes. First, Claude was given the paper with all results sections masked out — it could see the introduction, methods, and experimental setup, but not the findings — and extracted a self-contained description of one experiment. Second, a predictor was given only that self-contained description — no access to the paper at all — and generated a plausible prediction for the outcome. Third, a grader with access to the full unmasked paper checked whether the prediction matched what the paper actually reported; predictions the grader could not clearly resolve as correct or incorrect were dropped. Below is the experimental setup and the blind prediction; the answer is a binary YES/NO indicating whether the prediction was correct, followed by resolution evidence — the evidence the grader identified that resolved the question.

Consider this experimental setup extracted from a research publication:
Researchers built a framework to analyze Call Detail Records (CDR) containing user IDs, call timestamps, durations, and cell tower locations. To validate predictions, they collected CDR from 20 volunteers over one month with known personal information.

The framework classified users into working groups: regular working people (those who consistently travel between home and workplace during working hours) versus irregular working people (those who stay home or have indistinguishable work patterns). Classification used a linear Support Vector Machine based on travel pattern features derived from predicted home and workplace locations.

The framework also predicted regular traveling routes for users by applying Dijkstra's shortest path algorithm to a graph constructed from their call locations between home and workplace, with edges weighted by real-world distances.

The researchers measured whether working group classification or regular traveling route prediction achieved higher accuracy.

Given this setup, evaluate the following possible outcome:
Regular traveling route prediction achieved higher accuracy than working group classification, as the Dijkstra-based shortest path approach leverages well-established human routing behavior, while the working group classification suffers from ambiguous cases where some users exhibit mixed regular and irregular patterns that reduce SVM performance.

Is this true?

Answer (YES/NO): NO